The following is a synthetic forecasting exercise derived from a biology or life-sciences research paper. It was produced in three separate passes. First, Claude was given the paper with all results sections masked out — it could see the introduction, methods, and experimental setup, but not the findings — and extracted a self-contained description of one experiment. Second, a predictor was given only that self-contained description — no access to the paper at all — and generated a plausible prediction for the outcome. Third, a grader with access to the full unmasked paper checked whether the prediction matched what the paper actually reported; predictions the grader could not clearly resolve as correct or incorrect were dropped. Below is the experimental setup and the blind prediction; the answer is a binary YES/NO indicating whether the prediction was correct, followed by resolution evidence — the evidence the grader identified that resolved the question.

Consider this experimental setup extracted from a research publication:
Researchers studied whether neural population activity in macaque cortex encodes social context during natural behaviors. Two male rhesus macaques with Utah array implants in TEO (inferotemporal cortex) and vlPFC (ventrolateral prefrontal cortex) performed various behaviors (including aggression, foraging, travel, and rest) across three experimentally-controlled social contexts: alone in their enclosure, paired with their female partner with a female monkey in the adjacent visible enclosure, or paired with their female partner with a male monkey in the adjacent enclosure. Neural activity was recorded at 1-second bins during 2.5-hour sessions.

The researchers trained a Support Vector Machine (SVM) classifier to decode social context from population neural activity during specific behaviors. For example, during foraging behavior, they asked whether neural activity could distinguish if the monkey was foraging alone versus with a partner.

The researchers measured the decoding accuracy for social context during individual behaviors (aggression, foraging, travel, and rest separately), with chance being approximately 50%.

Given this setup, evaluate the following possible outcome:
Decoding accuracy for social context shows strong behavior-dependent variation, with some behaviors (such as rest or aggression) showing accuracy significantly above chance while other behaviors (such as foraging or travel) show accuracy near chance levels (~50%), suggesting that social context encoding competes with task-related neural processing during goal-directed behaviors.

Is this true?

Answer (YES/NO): NO